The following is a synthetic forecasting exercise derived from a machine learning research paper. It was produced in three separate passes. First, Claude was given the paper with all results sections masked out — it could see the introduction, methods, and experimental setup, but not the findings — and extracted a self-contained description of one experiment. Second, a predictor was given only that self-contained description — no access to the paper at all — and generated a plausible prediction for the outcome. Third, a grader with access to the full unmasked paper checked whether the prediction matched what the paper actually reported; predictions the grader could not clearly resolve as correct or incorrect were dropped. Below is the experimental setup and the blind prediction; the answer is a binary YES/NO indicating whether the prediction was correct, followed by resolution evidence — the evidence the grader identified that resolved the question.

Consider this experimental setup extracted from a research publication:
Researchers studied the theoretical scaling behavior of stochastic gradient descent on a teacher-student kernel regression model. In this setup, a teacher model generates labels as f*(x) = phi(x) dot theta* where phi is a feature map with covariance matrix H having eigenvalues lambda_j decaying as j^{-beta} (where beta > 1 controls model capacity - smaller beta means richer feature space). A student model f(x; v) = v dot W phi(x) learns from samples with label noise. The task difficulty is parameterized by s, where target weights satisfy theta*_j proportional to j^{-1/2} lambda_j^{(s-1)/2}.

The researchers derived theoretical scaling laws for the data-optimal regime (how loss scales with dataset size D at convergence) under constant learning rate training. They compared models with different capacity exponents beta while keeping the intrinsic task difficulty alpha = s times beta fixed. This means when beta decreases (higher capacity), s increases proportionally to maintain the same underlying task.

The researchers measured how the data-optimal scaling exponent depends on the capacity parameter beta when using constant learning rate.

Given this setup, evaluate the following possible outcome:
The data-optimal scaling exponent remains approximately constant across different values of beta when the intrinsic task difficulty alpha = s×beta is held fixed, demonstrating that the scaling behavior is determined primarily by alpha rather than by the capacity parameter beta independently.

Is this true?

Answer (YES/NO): NO